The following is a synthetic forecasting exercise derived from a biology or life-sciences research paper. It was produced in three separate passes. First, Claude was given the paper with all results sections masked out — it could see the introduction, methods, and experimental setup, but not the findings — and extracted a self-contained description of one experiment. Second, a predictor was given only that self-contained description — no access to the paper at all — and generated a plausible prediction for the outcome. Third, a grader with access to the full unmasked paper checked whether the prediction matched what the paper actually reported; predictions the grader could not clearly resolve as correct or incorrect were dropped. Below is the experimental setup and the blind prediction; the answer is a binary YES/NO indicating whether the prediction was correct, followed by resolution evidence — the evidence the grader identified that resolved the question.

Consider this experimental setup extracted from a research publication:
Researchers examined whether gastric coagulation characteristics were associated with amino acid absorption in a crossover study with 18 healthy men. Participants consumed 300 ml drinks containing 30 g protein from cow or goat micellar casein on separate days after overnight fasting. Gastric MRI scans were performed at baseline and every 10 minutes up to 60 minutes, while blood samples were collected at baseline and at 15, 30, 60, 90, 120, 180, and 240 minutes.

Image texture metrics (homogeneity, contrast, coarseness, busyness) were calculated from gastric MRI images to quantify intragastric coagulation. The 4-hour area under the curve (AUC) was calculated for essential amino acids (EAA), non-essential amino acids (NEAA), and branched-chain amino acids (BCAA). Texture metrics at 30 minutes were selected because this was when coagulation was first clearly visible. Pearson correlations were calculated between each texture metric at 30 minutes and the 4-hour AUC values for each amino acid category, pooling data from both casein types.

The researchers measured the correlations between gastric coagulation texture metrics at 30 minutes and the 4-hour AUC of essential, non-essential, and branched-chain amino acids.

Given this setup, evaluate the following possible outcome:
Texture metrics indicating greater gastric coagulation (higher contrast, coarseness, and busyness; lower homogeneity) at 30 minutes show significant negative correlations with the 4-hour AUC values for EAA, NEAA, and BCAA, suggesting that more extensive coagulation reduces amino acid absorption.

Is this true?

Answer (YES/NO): NO